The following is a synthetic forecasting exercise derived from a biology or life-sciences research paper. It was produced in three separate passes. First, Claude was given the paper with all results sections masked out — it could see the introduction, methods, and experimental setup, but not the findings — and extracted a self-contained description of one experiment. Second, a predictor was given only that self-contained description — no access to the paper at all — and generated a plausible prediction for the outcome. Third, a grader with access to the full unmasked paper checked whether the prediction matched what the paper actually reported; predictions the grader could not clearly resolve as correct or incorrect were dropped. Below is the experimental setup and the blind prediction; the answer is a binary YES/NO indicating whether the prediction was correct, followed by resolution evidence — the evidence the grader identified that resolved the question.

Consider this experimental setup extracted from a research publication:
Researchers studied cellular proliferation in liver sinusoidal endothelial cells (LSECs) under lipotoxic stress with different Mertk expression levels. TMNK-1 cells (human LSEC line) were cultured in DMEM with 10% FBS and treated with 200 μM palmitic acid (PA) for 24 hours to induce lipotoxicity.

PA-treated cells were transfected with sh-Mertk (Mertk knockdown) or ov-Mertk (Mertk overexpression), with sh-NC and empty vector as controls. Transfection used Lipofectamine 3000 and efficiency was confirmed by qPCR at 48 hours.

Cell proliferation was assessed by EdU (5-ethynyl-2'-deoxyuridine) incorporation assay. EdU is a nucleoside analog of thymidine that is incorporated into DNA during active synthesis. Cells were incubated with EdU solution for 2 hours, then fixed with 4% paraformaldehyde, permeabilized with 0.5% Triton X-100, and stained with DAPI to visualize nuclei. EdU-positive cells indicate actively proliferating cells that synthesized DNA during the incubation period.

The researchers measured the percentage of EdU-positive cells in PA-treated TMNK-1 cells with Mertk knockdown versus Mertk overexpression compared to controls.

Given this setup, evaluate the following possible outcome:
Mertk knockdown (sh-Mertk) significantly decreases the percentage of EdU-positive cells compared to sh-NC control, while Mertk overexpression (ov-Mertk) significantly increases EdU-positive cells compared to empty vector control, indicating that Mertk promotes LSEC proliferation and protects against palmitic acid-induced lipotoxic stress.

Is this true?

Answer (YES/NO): NO